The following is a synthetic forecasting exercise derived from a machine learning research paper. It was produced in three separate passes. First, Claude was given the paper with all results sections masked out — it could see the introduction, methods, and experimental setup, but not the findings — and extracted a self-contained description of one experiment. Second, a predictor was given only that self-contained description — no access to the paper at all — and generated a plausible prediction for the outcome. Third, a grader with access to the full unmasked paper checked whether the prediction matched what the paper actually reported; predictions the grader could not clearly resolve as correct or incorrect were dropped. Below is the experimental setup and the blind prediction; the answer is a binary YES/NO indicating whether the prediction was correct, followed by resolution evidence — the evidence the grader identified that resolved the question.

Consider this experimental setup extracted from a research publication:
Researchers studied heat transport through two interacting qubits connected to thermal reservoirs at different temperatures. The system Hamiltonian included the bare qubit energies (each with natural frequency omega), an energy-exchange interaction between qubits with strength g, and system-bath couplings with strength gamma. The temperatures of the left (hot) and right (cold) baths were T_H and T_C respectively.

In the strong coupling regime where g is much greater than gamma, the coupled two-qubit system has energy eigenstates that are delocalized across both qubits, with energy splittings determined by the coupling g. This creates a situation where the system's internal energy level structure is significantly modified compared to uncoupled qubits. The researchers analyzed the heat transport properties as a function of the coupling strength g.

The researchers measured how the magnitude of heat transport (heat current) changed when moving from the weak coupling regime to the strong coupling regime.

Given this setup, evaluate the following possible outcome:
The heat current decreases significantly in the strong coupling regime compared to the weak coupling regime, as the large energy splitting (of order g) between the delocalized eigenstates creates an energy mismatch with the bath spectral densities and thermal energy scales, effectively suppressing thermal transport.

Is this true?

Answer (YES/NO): NO